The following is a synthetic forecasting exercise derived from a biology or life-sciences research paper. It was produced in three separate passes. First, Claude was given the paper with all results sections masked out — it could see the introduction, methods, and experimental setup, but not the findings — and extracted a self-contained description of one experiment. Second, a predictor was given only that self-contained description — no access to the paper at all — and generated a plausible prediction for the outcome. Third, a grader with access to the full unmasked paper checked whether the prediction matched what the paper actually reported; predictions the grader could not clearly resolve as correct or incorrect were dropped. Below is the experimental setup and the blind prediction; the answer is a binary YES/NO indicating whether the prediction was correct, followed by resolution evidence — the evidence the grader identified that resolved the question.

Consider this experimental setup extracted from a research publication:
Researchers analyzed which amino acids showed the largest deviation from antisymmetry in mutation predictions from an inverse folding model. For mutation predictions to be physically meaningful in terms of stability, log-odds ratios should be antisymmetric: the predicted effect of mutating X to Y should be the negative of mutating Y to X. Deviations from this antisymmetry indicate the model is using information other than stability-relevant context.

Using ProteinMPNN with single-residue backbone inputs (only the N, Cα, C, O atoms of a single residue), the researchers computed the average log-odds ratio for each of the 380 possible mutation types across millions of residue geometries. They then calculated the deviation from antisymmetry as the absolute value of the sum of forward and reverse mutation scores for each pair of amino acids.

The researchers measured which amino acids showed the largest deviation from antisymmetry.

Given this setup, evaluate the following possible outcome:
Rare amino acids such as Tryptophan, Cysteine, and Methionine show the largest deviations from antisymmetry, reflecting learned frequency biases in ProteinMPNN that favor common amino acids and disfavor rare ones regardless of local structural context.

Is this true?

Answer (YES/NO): NO